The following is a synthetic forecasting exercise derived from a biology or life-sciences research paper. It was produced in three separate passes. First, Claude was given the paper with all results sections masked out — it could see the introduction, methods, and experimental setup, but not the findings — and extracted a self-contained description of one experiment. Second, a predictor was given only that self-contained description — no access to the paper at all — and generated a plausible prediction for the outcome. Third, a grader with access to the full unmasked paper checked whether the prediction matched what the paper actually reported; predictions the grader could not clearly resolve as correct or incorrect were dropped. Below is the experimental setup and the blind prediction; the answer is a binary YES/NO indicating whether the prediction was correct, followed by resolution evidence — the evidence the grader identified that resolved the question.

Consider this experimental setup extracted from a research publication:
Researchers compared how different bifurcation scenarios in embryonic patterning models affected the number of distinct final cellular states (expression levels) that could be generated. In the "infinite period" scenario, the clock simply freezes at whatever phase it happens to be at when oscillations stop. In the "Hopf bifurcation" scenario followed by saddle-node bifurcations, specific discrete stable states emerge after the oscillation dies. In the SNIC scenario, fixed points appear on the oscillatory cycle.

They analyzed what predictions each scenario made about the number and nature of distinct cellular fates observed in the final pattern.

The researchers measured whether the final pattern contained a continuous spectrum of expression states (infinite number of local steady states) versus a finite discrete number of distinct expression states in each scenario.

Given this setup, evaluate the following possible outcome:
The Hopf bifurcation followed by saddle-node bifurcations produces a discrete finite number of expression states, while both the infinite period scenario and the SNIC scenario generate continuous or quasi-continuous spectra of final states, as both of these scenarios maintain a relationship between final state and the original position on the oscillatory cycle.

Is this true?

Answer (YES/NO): NO